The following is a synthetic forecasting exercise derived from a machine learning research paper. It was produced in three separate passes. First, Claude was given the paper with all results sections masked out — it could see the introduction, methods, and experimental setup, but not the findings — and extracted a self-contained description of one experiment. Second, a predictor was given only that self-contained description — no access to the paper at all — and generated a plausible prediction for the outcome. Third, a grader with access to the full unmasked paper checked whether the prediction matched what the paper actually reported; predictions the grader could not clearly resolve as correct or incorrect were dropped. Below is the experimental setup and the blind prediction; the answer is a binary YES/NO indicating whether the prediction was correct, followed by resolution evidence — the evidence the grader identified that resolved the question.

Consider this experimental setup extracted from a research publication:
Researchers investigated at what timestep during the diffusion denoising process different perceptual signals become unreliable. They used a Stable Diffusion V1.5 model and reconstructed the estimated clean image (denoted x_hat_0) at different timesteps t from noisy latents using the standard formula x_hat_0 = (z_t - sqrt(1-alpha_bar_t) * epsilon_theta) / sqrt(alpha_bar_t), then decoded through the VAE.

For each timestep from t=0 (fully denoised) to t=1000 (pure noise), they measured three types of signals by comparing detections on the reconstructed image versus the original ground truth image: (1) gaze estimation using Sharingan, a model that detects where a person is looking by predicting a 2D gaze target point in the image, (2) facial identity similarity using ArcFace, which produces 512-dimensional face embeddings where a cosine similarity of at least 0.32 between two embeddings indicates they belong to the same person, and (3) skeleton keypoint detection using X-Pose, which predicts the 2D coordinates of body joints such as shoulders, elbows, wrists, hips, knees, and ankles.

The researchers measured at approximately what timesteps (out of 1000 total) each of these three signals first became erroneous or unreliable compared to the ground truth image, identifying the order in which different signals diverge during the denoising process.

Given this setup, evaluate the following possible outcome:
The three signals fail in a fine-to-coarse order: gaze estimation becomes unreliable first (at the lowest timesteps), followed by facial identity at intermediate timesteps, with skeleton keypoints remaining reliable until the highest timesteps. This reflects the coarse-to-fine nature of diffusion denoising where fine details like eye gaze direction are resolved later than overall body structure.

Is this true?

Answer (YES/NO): YES